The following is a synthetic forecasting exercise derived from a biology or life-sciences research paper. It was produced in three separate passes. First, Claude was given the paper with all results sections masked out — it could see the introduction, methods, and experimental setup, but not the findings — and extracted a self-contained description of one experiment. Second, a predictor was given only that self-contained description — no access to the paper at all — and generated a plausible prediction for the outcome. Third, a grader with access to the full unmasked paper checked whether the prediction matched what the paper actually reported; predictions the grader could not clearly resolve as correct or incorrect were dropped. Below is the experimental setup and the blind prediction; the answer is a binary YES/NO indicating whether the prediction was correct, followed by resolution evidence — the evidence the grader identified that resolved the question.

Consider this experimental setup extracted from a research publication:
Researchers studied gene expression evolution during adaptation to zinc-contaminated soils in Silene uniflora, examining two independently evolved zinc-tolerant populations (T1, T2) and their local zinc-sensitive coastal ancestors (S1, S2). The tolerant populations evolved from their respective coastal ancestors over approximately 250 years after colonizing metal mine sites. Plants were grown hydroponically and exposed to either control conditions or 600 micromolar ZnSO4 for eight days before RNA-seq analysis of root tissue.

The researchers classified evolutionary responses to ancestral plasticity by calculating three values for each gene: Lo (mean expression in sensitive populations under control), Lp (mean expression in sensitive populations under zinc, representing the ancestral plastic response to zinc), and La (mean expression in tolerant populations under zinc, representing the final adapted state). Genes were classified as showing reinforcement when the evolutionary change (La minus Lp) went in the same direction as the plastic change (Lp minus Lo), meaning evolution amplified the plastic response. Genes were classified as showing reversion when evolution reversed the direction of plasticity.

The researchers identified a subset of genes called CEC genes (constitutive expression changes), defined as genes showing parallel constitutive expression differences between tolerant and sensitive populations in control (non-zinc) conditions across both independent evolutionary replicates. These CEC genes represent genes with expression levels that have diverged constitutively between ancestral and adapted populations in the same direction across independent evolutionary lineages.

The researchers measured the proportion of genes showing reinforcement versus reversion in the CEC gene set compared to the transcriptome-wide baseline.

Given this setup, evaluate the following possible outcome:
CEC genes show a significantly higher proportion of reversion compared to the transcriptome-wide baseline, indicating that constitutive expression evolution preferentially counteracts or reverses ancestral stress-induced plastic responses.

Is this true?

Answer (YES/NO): NO